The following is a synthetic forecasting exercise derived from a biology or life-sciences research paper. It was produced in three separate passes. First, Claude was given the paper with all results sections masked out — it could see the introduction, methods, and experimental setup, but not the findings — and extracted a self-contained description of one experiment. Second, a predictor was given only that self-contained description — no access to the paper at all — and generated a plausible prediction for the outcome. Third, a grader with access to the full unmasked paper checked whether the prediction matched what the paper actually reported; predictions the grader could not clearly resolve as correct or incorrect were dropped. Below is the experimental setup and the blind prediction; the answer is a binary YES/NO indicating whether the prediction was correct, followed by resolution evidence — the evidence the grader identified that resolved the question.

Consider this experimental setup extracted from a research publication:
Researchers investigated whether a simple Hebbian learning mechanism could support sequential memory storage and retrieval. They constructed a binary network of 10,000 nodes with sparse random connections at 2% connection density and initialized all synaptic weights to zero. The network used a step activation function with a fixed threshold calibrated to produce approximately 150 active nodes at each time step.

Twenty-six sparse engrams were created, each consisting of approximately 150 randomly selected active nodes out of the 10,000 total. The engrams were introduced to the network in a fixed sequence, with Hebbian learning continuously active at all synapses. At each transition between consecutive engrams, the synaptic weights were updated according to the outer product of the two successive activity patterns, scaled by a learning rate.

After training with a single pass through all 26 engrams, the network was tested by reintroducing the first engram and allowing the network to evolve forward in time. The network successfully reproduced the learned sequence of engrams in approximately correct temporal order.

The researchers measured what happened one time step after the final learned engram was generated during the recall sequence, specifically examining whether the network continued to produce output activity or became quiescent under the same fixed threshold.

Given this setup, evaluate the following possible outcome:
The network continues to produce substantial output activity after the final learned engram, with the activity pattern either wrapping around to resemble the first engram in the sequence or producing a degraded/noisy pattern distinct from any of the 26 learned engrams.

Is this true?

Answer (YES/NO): NO